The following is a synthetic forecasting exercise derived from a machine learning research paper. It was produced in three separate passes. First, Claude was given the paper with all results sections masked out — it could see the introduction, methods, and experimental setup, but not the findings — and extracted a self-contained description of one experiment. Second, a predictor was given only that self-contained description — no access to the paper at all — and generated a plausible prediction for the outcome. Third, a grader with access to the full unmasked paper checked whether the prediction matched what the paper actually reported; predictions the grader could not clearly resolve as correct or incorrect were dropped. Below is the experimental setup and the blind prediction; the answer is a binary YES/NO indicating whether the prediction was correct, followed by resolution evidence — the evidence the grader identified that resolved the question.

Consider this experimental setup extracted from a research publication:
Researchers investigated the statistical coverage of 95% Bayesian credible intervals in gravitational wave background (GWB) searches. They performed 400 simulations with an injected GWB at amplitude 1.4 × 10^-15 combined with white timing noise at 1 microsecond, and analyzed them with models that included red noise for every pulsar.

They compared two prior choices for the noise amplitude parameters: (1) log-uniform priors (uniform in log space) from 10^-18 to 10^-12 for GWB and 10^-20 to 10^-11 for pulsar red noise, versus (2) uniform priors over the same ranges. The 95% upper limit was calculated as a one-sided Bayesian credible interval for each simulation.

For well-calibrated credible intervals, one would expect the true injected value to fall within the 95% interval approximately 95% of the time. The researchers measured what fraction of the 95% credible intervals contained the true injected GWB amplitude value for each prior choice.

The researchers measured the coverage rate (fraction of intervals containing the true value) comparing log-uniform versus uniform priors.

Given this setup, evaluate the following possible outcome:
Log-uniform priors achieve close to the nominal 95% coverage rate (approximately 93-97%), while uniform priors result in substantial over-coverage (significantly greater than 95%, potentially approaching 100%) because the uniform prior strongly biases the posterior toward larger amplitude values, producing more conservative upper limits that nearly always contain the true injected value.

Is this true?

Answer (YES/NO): NO